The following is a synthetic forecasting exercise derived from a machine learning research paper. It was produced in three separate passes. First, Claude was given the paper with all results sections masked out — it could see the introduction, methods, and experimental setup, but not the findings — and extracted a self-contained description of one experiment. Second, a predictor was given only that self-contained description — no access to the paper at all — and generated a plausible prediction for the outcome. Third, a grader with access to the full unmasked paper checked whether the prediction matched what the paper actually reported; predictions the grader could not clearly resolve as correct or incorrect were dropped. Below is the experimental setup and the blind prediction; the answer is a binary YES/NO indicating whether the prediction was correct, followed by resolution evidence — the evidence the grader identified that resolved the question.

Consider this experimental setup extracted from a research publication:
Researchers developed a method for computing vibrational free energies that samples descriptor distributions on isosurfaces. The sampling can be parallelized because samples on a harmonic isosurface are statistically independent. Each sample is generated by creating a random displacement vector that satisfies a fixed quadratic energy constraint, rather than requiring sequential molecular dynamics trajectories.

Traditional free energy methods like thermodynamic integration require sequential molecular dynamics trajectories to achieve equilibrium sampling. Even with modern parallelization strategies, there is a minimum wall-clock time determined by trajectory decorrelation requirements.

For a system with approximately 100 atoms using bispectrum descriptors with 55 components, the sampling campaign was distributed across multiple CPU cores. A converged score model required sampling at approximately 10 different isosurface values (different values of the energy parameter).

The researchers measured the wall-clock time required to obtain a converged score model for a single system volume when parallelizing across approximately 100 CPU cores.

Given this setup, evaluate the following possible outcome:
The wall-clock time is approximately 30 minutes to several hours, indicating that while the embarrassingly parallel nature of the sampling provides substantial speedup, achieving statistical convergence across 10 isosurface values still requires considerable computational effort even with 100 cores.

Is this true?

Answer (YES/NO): NO